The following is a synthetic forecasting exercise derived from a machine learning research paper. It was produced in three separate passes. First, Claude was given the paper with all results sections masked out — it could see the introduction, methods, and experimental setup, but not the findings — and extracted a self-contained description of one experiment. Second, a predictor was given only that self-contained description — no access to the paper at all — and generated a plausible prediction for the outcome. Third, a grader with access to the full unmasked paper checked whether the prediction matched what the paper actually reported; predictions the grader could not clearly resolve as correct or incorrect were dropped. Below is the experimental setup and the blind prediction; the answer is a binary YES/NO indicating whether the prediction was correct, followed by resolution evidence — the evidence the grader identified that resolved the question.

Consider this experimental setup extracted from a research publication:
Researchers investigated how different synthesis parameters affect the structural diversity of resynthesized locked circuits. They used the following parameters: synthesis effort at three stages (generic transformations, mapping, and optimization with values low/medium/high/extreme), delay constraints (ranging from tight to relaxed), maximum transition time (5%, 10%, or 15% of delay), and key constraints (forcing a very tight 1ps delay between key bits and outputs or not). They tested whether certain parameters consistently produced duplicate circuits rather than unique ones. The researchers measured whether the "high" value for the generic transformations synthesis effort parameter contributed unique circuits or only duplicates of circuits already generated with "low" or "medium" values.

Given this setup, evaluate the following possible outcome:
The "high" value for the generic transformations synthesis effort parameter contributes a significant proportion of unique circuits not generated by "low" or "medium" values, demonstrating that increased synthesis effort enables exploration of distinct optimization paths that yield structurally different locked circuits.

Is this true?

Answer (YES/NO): NO